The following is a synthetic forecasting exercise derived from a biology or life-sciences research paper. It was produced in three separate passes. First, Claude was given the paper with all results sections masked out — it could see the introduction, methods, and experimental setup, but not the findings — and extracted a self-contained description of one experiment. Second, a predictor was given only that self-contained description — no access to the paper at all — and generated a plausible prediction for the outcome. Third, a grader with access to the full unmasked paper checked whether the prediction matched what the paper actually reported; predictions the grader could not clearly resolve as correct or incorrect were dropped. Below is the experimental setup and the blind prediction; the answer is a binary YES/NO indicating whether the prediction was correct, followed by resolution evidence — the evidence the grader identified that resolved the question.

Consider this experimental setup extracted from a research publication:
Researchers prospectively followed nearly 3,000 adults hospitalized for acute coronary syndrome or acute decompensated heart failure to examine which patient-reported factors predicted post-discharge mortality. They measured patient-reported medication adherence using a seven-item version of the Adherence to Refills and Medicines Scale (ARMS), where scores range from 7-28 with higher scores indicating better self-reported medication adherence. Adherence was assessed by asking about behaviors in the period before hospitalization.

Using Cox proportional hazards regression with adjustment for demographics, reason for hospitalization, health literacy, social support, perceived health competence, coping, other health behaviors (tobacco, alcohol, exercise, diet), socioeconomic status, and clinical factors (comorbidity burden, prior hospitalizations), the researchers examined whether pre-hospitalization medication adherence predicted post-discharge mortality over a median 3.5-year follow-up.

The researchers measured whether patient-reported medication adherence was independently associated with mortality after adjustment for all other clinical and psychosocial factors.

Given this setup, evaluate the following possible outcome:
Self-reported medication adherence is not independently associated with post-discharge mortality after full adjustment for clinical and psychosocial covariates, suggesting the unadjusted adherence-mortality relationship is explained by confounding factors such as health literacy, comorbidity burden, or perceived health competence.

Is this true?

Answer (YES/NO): YES